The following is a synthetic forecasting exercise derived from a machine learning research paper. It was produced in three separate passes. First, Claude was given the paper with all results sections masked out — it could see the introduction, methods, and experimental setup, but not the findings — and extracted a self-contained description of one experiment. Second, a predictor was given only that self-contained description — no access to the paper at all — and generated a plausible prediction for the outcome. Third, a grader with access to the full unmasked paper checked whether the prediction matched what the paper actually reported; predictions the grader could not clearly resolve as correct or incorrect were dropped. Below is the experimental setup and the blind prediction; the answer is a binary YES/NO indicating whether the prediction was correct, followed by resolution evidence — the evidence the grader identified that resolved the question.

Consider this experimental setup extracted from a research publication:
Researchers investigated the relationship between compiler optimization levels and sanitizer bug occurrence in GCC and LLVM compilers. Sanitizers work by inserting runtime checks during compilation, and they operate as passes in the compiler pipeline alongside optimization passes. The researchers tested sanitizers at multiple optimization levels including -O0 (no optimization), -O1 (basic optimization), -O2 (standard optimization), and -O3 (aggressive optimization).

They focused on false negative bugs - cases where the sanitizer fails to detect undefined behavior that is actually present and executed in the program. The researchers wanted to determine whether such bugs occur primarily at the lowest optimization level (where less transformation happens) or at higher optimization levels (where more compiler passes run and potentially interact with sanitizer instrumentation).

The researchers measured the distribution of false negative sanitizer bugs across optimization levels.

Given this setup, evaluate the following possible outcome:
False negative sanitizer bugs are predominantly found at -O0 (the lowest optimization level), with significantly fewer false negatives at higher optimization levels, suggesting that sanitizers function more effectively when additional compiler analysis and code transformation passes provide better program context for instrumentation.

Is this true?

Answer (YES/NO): NO